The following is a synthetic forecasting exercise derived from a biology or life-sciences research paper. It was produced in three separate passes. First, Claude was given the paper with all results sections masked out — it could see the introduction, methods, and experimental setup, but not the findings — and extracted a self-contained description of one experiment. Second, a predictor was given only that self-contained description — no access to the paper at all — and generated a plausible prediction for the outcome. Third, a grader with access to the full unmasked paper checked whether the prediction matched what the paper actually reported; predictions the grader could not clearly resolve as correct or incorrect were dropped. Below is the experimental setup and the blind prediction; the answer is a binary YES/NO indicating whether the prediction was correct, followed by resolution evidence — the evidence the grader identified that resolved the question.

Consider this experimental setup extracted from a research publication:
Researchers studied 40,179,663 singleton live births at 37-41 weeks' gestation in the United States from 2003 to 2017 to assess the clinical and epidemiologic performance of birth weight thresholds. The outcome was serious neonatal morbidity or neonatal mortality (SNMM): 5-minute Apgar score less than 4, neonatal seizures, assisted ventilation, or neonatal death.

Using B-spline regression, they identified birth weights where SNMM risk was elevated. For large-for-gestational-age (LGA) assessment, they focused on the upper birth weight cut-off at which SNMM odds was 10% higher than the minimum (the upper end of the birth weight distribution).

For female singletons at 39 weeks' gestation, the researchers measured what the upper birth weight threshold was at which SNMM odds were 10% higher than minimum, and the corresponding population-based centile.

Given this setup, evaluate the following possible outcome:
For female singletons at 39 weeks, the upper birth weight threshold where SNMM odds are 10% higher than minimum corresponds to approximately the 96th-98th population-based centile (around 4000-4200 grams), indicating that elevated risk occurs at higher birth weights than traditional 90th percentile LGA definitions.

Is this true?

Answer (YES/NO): NO